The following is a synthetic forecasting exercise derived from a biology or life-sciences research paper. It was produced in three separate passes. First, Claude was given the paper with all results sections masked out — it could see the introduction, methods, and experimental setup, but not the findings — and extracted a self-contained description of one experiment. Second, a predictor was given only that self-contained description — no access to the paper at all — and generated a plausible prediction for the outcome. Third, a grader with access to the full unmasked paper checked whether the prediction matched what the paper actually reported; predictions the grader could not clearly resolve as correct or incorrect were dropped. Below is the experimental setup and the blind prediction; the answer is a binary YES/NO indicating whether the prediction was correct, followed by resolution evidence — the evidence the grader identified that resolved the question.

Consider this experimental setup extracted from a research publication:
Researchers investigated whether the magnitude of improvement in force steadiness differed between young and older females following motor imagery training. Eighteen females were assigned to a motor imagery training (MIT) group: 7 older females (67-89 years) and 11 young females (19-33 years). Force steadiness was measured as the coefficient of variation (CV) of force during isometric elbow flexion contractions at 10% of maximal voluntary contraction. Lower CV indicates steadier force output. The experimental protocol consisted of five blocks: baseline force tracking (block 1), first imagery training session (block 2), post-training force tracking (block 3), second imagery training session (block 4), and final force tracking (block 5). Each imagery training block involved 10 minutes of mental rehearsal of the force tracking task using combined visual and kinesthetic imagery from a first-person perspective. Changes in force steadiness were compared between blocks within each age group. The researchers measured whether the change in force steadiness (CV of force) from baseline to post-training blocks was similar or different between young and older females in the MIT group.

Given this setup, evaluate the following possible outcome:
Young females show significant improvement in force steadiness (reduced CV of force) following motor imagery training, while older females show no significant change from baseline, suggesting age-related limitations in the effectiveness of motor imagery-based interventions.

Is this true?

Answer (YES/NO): NO